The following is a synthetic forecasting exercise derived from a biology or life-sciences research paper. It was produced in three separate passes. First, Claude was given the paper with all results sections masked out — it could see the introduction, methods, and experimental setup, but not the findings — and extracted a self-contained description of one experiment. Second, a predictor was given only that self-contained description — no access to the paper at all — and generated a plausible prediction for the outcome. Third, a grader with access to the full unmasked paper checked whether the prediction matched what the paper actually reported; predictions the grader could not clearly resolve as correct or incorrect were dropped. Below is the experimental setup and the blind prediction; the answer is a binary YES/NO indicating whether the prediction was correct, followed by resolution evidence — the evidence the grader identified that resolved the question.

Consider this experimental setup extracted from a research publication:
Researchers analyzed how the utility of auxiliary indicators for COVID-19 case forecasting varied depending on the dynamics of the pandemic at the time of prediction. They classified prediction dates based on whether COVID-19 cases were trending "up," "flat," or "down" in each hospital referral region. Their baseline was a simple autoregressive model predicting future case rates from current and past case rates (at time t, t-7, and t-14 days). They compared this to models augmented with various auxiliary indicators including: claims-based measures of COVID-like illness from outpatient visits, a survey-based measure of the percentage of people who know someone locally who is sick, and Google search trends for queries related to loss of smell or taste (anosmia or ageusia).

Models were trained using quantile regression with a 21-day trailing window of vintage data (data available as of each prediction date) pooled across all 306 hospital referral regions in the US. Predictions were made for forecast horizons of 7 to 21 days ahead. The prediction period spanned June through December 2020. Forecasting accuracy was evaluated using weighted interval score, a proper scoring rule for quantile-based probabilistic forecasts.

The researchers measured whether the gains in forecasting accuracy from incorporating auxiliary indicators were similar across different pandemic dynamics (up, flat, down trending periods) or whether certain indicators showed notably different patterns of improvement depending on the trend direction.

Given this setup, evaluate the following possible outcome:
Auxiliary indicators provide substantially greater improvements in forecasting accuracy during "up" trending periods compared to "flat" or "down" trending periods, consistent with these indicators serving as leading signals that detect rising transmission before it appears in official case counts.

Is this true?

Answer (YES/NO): NO